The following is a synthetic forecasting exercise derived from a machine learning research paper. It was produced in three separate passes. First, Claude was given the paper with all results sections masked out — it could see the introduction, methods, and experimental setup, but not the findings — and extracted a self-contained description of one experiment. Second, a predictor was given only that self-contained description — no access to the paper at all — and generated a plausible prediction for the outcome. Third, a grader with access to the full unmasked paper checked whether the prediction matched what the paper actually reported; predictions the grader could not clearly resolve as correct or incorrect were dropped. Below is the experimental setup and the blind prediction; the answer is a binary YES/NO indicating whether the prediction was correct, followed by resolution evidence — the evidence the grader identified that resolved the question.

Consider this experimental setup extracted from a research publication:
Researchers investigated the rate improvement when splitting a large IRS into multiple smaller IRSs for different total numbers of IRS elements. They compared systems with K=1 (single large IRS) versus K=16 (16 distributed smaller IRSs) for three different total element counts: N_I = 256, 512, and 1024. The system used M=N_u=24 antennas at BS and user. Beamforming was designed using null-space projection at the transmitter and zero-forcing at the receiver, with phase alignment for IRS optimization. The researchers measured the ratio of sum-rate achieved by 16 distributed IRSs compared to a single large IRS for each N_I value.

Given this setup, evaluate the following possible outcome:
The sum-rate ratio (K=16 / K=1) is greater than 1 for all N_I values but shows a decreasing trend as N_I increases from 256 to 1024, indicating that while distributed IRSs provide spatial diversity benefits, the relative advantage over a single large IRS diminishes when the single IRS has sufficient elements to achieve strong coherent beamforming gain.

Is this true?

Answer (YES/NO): NO